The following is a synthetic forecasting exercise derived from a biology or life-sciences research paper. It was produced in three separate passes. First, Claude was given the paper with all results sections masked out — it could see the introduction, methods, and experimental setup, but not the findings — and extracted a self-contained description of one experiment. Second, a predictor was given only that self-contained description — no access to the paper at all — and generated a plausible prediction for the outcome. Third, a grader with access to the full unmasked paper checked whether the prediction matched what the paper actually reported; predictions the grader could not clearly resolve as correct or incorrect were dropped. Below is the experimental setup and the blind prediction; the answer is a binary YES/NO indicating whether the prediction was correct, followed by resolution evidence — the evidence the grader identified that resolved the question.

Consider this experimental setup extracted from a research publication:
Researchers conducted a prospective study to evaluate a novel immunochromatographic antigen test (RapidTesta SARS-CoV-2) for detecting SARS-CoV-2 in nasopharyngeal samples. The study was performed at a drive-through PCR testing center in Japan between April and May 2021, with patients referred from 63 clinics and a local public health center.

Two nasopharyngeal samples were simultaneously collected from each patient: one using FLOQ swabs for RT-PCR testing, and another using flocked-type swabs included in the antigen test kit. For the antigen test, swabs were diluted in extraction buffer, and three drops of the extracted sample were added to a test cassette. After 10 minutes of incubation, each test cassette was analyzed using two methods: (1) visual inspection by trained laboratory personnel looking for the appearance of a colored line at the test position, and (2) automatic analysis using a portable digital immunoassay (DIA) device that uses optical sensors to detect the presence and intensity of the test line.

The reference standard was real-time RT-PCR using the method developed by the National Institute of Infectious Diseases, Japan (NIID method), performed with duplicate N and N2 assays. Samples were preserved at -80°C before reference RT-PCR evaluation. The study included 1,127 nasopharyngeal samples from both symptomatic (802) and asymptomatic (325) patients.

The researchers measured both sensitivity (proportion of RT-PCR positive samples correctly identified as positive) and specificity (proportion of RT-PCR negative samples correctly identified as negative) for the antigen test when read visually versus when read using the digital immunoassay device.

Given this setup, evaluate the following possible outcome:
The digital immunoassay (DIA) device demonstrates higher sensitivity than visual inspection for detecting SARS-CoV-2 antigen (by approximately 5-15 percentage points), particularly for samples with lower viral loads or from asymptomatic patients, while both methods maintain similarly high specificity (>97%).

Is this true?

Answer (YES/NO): YES